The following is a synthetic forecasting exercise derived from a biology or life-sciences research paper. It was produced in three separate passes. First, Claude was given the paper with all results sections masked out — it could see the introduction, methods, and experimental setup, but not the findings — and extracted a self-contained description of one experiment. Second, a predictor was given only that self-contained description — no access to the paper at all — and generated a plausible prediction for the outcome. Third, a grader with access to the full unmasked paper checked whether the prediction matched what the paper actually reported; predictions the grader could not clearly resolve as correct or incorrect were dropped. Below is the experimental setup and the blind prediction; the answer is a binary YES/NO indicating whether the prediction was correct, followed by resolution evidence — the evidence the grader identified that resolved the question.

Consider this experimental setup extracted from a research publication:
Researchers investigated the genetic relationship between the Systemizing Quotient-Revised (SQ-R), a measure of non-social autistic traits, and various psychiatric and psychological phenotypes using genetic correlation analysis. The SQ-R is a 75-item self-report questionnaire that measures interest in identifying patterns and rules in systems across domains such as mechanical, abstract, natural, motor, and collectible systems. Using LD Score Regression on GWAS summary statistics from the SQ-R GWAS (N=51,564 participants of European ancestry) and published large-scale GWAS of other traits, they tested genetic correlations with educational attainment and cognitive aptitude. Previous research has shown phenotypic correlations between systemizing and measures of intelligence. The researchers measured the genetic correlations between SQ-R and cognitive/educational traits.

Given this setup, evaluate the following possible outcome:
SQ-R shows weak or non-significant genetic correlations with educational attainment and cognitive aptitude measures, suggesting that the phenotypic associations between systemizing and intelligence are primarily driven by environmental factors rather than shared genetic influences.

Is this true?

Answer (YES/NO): NO